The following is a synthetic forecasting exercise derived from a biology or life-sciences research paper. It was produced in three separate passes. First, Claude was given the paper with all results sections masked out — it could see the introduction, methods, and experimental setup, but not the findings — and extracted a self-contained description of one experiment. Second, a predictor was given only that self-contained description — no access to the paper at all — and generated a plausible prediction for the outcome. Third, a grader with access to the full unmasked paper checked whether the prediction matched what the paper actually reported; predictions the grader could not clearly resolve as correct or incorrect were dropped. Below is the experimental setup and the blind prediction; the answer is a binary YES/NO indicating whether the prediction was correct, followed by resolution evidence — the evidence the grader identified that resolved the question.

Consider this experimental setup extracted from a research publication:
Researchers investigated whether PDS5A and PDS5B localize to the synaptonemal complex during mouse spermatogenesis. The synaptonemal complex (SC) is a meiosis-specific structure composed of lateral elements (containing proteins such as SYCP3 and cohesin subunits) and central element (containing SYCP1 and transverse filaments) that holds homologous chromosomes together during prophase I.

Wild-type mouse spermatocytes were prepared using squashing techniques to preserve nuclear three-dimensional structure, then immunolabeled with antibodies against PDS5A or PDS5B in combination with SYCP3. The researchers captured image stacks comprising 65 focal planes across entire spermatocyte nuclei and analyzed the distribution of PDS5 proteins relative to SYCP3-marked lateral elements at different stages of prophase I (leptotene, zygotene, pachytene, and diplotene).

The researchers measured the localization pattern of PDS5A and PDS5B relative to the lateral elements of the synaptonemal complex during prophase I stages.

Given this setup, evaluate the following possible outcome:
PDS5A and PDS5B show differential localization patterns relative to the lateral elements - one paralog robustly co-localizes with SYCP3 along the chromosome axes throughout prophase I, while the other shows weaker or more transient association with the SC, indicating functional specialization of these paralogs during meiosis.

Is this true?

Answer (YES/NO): NO